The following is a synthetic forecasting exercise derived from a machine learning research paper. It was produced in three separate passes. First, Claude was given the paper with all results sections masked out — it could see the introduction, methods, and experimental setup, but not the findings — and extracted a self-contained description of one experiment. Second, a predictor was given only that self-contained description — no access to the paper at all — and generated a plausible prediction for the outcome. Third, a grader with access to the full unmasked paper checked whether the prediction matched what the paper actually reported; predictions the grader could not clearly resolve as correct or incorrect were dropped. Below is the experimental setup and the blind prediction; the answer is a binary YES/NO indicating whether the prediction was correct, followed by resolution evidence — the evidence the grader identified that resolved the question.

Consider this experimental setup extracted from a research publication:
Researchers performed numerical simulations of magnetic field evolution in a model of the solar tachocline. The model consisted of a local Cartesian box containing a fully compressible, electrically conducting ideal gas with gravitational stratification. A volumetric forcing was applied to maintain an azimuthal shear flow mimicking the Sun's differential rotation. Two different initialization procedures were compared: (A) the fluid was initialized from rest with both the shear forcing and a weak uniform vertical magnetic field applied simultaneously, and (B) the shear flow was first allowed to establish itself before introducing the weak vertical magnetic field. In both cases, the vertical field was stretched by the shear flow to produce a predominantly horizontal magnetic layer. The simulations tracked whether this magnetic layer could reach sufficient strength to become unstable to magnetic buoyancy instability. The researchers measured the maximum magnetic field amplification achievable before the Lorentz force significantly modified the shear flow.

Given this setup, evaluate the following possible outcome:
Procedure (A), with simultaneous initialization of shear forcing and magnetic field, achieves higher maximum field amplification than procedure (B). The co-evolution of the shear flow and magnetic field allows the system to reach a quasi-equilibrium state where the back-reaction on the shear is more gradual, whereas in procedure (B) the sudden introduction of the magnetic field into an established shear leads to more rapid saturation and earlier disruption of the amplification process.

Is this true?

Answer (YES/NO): NO